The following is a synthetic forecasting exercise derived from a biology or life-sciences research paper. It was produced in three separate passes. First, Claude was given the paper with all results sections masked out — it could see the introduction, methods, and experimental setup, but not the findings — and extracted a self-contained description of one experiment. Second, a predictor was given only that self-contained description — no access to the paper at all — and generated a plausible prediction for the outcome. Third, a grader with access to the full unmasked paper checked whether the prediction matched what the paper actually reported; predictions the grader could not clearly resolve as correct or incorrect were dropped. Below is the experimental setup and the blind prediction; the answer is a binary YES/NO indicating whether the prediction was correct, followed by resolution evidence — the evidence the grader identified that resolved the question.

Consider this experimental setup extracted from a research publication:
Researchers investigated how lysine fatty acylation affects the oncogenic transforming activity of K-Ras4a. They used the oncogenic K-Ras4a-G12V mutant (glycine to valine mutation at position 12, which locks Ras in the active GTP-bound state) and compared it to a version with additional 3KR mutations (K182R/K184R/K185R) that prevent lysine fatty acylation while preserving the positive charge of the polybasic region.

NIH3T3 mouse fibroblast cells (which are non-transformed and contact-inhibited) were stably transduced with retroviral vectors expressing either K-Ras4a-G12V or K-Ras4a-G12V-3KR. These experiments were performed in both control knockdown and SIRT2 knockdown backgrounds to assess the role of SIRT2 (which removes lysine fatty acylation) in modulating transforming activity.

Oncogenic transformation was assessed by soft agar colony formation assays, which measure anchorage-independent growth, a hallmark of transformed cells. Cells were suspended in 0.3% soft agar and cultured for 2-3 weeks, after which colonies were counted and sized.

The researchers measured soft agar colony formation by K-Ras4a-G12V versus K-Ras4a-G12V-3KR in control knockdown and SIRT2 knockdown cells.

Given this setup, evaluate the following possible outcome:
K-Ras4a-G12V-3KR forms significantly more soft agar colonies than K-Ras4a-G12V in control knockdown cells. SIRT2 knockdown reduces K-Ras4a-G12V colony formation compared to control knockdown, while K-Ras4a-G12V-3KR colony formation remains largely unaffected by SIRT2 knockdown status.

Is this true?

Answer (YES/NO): NO